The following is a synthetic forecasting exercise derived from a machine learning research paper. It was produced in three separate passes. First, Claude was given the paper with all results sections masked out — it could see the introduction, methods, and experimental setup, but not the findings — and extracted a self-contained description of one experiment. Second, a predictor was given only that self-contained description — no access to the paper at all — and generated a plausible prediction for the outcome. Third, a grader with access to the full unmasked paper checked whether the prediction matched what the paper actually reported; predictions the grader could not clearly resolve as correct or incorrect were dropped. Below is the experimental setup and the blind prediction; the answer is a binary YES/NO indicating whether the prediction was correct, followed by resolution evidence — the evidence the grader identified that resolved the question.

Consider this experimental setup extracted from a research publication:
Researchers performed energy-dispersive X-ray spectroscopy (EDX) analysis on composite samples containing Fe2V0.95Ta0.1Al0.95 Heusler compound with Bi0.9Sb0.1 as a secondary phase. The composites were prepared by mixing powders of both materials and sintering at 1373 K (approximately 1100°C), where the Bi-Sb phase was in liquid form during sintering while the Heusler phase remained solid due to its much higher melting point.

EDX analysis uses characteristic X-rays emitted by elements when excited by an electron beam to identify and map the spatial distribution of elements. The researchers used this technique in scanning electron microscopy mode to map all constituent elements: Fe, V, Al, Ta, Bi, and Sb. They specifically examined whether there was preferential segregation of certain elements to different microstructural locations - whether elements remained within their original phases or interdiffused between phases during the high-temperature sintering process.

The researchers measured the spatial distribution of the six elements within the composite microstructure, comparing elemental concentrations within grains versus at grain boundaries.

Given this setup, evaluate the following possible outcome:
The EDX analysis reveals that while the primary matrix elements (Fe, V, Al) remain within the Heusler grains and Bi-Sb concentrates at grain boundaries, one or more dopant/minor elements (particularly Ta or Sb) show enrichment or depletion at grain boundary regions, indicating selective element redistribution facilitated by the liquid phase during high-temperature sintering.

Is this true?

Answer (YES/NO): YES